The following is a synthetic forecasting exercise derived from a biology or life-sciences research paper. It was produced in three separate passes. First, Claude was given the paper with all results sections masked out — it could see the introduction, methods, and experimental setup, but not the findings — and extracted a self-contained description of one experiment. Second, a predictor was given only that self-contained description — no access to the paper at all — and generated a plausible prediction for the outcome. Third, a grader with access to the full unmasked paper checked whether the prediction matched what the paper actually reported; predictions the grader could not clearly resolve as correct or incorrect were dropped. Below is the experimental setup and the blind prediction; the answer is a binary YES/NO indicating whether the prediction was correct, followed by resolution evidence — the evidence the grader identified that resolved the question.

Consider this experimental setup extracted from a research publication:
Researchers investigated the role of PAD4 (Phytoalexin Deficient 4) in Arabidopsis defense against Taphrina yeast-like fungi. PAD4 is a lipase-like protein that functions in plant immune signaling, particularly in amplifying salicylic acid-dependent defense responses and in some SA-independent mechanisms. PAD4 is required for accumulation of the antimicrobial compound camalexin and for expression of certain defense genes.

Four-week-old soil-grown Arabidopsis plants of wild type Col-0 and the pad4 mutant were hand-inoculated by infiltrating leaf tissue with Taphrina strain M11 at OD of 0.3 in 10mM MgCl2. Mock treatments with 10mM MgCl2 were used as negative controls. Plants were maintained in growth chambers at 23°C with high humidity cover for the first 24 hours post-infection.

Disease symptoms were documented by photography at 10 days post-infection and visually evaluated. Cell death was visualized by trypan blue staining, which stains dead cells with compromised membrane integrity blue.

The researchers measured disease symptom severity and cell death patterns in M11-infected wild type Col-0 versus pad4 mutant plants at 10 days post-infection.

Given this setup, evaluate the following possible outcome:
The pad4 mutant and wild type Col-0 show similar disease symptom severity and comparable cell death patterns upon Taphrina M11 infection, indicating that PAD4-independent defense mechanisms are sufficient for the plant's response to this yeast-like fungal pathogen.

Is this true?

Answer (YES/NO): NO